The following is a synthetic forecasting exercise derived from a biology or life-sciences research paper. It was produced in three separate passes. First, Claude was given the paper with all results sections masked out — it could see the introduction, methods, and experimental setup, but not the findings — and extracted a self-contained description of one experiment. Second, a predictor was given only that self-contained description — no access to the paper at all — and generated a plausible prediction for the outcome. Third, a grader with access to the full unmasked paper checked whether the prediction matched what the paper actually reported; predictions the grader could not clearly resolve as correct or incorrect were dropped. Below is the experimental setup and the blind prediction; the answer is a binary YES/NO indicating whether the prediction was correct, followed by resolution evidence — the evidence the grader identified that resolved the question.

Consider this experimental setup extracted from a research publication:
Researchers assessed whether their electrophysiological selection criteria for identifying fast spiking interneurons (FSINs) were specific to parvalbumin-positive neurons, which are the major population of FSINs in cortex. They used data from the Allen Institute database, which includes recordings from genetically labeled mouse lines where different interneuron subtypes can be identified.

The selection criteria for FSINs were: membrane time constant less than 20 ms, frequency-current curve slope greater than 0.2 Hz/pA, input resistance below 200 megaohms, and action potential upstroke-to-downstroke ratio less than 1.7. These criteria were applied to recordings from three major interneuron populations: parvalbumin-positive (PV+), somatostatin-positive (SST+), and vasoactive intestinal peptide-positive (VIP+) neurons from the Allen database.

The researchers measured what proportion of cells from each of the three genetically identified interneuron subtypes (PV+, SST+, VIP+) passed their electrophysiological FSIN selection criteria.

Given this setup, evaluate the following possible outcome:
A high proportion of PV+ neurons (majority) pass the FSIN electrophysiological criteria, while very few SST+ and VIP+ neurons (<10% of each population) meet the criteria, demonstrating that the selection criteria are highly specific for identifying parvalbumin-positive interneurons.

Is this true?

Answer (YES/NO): NO